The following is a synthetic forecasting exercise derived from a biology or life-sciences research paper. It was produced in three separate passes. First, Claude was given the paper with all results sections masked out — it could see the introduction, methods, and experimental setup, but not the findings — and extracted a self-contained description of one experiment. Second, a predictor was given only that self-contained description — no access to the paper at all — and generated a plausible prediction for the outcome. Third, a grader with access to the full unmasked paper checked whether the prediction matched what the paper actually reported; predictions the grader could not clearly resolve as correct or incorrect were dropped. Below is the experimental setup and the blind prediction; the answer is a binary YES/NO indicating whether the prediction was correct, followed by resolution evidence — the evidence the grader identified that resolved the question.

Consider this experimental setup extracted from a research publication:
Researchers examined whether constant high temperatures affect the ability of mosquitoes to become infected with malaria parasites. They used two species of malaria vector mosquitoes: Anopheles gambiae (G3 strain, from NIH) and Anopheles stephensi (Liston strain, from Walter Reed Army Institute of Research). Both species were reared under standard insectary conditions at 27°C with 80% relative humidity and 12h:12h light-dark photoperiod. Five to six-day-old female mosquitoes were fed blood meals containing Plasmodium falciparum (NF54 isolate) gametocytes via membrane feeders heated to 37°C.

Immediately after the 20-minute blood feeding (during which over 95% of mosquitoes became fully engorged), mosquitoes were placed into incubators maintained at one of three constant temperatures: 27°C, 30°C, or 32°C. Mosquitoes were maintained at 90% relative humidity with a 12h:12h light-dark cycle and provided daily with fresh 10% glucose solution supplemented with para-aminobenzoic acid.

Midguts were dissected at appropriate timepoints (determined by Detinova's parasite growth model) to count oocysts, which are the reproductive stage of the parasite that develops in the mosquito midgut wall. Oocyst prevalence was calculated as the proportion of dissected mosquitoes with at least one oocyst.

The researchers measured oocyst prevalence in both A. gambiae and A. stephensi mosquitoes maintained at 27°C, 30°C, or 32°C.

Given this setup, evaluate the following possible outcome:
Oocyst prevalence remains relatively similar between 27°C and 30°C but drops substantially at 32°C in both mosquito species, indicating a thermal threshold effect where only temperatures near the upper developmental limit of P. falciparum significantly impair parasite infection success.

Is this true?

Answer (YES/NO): NO